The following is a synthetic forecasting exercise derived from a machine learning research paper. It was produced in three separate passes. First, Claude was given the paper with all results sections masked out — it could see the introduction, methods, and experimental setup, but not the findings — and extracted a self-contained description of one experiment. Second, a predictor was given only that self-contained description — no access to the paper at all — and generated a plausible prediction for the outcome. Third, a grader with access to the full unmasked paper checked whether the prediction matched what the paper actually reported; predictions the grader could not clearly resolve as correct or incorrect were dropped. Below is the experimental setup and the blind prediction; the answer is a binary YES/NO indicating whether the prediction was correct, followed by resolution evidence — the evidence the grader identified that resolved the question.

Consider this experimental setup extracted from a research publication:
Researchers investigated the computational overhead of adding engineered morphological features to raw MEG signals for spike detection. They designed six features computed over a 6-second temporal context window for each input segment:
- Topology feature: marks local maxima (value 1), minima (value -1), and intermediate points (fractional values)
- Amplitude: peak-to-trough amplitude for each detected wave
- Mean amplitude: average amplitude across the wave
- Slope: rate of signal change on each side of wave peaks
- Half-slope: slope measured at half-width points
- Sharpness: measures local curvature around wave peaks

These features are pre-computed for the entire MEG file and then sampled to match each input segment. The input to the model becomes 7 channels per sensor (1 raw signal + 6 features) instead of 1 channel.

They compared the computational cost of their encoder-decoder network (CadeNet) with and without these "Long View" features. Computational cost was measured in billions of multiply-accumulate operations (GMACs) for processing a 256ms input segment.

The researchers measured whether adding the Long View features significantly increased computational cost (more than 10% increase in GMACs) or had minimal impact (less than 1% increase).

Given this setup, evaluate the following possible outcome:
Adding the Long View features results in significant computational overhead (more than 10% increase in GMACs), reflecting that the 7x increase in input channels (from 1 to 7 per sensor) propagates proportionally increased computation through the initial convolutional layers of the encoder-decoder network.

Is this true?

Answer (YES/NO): NO